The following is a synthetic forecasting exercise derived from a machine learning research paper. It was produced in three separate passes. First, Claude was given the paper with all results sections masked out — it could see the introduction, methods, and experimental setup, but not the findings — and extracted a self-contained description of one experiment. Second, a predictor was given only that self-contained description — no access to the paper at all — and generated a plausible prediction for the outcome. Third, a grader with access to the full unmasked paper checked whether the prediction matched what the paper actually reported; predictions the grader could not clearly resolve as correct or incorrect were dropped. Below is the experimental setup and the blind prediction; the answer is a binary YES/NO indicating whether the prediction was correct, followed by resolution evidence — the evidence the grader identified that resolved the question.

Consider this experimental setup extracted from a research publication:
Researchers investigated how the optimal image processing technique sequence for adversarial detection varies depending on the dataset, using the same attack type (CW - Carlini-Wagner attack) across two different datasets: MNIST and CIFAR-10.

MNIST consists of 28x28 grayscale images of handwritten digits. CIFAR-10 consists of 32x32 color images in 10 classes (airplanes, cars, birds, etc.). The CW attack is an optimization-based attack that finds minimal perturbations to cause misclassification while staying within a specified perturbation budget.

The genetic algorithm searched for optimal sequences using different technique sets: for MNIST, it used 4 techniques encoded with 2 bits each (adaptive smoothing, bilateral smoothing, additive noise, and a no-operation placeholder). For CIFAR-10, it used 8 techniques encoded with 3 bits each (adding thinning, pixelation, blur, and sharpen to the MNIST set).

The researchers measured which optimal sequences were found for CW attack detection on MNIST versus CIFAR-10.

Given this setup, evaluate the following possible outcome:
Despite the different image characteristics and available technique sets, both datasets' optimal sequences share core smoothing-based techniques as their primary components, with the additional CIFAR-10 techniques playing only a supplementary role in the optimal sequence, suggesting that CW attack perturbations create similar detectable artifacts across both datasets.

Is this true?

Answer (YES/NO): NO